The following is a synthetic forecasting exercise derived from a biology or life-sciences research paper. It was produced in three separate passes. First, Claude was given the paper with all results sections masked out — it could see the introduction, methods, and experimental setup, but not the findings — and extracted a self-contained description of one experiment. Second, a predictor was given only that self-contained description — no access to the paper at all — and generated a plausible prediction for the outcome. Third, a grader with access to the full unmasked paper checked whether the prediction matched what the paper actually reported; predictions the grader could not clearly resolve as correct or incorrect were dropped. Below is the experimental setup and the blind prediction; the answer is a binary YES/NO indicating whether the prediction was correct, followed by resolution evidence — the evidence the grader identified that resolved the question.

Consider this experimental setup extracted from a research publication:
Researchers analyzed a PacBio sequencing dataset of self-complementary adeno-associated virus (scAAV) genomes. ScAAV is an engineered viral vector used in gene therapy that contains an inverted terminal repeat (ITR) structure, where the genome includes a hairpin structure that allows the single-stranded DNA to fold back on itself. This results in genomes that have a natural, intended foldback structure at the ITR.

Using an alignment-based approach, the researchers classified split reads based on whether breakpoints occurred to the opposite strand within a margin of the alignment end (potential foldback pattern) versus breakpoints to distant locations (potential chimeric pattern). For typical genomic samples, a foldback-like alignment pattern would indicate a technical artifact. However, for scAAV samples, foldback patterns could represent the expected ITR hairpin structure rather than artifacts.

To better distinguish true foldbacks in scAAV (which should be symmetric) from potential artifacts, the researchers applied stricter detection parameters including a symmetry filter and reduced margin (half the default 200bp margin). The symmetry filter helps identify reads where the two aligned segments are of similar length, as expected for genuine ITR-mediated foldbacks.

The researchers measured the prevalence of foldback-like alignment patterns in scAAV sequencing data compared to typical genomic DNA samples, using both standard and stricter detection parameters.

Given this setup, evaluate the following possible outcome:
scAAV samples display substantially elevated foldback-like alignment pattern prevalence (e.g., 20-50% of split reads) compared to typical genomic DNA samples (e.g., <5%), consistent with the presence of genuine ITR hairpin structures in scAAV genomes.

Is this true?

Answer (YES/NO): NO